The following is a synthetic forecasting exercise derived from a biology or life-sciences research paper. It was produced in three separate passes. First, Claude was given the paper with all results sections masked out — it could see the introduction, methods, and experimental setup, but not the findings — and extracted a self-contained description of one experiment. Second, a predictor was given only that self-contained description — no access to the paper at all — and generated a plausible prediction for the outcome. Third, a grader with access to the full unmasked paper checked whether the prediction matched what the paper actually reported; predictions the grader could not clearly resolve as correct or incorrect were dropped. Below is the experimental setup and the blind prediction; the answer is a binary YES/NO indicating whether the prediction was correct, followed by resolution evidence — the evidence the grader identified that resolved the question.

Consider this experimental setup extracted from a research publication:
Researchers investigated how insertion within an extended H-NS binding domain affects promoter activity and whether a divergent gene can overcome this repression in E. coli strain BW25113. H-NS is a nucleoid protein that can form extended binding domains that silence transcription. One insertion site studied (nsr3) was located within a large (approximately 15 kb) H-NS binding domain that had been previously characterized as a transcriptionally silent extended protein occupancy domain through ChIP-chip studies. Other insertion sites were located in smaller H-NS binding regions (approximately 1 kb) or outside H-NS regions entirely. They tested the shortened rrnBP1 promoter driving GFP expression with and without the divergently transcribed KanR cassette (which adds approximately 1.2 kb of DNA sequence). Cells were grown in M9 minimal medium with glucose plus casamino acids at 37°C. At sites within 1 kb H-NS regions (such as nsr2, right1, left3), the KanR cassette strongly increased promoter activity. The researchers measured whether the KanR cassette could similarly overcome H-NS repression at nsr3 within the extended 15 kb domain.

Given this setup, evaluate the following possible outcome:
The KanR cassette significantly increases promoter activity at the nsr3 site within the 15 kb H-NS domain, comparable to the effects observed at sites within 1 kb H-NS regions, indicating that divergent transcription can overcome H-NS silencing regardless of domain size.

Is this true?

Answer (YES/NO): NO